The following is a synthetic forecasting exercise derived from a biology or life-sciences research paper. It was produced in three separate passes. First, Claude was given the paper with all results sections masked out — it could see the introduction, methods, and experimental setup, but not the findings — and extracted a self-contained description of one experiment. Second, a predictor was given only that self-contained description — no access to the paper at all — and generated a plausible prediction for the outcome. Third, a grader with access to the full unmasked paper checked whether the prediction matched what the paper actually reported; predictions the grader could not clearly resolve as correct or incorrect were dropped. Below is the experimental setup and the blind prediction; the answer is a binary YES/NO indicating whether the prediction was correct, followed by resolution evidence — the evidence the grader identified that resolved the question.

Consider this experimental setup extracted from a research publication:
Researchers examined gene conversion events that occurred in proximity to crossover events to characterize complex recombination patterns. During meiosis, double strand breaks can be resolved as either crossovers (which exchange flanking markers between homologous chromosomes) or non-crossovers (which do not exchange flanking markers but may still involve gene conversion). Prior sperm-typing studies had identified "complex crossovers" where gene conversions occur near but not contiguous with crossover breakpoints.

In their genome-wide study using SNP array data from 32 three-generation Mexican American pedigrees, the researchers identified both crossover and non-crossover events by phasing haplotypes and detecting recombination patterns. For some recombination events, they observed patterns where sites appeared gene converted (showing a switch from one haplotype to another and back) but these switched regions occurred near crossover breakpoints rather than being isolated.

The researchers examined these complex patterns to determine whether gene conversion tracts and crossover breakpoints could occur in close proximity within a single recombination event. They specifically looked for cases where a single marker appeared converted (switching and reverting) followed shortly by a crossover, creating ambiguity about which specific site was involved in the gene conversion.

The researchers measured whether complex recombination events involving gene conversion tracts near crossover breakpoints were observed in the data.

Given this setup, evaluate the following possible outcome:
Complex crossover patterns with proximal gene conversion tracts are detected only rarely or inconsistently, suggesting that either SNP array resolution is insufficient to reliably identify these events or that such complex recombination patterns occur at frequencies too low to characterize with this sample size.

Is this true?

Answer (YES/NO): NO